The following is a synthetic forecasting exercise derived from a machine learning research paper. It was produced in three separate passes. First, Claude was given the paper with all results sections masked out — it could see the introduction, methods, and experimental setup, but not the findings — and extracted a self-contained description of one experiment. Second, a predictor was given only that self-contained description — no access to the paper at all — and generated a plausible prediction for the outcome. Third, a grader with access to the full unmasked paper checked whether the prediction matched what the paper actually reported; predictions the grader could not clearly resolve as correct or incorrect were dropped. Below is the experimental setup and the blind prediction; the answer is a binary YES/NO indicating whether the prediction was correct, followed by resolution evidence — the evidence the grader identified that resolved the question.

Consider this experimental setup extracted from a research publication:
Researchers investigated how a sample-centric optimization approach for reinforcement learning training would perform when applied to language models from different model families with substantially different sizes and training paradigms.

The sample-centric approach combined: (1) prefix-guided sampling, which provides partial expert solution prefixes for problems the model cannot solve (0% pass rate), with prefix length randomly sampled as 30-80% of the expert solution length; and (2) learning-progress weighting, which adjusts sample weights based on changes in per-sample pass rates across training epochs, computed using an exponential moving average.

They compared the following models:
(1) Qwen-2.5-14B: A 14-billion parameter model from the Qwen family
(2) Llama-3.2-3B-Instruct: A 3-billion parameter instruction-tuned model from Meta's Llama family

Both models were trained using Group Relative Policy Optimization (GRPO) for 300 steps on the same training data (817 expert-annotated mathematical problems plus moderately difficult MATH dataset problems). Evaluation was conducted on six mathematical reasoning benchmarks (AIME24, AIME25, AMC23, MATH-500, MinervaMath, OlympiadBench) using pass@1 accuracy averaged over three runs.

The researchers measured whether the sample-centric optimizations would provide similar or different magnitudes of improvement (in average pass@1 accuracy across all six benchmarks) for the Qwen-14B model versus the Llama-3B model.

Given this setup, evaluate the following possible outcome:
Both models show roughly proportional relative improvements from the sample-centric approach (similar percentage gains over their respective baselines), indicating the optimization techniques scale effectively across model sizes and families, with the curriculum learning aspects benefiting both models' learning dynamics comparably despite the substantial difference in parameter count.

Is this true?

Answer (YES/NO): NO